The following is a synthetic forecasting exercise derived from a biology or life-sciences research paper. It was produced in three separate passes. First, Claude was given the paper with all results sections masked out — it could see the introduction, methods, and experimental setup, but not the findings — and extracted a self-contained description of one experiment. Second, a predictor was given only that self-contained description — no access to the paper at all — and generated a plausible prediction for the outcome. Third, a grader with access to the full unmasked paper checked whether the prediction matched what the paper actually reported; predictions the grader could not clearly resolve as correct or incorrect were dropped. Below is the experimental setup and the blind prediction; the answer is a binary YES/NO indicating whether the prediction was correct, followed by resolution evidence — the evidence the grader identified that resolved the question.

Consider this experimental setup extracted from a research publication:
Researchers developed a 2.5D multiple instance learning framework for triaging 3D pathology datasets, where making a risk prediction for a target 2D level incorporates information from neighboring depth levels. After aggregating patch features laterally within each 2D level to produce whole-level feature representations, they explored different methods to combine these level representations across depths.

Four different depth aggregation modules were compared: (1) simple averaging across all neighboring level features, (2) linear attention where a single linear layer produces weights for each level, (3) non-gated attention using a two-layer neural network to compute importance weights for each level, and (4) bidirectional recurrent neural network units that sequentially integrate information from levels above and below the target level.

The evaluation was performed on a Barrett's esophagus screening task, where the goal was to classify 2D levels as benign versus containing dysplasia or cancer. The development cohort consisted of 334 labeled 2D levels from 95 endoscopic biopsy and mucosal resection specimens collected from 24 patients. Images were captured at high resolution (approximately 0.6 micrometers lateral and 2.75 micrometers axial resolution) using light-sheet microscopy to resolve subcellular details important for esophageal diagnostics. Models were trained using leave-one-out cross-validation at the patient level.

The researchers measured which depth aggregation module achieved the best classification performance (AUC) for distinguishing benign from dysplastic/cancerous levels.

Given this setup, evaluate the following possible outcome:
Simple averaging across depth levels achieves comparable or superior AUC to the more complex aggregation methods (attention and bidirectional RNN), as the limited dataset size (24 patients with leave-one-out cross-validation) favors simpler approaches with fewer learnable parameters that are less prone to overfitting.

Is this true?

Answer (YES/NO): NO